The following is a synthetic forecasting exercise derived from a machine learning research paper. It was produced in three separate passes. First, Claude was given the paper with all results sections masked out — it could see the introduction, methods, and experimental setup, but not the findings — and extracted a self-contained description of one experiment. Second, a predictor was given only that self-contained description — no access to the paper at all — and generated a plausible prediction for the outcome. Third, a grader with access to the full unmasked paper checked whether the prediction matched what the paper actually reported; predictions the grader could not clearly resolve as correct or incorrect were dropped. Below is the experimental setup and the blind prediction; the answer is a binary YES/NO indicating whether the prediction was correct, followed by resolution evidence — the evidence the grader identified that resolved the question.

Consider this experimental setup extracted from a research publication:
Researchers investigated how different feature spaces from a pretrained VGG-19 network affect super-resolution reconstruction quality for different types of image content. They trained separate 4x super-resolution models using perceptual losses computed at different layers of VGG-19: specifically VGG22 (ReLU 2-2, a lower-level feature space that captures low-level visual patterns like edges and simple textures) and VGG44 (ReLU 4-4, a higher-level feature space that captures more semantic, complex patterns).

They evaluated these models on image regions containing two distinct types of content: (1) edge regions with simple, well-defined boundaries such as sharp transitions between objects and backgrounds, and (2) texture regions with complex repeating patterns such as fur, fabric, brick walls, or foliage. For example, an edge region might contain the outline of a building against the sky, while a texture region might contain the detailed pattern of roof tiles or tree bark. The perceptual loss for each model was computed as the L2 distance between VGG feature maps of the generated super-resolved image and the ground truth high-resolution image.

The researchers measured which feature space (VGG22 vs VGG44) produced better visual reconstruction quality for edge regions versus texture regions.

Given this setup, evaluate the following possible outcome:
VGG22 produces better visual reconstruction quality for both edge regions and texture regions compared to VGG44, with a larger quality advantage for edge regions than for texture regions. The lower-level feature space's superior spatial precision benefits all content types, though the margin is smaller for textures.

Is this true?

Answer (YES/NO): NO